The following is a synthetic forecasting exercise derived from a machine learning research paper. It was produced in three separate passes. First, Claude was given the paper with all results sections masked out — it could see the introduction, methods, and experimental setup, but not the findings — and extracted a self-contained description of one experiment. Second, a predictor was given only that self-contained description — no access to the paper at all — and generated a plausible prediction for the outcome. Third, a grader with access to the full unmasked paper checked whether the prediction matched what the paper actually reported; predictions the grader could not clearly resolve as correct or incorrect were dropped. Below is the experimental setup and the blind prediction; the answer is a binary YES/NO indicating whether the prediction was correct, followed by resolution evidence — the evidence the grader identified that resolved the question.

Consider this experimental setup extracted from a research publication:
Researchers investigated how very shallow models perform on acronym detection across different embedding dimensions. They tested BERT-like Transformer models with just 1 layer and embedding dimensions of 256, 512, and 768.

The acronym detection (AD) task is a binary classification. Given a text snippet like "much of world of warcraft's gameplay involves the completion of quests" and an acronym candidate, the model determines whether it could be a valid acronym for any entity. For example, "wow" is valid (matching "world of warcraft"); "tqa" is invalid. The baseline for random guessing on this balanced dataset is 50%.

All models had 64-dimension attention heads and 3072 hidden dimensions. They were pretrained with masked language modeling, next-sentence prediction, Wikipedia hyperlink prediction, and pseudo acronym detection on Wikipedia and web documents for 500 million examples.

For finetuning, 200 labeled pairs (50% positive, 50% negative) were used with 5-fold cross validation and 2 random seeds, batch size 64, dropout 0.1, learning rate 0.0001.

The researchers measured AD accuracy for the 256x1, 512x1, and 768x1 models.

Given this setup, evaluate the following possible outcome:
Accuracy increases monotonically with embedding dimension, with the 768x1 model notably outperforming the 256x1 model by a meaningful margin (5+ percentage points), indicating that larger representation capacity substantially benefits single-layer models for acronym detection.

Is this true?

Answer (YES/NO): NO